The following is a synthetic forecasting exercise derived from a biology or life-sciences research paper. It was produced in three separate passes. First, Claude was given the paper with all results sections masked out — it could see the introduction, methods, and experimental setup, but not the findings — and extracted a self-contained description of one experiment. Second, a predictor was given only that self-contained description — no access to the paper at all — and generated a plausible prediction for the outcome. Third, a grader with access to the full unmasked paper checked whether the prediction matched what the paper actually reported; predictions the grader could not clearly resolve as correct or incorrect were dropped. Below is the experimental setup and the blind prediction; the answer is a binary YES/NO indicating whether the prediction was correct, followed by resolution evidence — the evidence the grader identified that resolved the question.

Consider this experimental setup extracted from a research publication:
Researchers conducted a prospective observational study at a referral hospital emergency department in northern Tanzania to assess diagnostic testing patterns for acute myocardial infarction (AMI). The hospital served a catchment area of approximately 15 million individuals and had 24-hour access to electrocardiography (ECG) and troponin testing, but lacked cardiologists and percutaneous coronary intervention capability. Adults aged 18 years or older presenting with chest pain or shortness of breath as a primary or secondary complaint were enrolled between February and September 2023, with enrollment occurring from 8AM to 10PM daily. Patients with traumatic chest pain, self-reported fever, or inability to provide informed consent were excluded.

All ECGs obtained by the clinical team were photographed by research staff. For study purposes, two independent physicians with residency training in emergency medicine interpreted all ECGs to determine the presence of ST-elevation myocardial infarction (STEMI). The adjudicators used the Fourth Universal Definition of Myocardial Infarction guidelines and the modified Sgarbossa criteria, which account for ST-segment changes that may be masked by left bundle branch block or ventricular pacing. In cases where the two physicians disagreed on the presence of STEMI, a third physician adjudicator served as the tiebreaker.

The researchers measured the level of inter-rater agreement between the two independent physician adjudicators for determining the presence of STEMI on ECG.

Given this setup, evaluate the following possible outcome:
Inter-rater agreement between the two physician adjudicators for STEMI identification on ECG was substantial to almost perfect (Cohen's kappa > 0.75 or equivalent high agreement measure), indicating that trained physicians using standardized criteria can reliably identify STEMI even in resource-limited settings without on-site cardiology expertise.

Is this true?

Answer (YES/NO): YES